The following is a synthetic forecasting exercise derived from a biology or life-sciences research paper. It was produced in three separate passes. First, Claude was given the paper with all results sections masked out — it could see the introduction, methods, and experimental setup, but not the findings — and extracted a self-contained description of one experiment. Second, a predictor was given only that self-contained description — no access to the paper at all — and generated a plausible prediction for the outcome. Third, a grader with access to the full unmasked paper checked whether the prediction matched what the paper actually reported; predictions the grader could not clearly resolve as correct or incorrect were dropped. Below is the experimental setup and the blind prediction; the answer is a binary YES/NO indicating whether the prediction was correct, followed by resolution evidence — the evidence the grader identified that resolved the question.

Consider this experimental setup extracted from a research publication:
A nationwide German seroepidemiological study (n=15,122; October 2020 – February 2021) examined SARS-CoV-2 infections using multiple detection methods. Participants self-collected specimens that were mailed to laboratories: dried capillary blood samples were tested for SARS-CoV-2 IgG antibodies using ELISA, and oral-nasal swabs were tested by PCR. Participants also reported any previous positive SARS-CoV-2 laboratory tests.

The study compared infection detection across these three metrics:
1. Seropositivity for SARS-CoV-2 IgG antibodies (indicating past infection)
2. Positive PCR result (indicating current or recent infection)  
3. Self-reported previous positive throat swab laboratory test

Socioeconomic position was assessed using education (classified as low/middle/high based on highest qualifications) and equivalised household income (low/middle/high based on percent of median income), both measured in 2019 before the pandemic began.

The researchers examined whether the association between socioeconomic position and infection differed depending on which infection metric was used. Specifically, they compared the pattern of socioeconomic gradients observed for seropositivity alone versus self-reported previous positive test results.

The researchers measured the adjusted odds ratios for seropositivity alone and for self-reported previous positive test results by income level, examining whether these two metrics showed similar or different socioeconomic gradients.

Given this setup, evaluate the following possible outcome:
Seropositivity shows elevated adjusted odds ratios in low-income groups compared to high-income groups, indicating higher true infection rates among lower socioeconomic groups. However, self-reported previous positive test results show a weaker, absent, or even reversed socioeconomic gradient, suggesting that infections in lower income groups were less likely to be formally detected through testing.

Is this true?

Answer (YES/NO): NO